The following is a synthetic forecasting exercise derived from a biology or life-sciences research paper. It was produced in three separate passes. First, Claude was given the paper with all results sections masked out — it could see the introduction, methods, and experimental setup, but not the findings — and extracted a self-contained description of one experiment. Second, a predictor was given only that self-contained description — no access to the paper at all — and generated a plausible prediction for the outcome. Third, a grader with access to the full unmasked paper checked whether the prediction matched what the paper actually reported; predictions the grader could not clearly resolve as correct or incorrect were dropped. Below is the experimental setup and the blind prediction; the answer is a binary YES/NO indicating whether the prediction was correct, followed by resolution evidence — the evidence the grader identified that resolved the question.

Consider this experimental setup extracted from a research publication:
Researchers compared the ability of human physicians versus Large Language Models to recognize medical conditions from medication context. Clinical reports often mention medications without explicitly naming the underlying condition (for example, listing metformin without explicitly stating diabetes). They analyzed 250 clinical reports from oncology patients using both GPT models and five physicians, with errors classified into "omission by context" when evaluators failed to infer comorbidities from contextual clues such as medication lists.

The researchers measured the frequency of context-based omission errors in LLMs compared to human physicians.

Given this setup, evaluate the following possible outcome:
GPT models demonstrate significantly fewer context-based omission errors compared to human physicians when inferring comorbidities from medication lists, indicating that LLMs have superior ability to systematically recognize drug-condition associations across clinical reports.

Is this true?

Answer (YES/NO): YES